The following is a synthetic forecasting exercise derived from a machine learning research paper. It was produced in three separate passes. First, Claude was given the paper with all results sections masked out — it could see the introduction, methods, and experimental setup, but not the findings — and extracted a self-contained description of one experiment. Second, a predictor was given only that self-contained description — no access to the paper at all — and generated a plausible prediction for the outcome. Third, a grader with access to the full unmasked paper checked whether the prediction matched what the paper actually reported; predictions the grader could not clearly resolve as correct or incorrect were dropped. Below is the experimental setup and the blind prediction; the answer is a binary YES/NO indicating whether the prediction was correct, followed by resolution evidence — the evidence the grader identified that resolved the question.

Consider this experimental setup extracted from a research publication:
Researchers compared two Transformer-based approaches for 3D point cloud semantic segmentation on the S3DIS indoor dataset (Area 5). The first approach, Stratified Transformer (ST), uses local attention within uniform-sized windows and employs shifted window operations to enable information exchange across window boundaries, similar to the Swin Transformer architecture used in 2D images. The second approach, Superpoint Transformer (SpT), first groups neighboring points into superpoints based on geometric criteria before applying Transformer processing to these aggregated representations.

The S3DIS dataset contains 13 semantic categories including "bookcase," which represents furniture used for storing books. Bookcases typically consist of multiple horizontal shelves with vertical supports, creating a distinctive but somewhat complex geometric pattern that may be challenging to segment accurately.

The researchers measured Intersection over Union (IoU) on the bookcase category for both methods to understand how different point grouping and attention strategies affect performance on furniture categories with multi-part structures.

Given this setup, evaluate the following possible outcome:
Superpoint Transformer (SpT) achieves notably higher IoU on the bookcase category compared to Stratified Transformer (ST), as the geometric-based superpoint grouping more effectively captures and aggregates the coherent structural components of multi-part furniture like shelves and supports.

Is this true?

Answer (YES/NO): YES